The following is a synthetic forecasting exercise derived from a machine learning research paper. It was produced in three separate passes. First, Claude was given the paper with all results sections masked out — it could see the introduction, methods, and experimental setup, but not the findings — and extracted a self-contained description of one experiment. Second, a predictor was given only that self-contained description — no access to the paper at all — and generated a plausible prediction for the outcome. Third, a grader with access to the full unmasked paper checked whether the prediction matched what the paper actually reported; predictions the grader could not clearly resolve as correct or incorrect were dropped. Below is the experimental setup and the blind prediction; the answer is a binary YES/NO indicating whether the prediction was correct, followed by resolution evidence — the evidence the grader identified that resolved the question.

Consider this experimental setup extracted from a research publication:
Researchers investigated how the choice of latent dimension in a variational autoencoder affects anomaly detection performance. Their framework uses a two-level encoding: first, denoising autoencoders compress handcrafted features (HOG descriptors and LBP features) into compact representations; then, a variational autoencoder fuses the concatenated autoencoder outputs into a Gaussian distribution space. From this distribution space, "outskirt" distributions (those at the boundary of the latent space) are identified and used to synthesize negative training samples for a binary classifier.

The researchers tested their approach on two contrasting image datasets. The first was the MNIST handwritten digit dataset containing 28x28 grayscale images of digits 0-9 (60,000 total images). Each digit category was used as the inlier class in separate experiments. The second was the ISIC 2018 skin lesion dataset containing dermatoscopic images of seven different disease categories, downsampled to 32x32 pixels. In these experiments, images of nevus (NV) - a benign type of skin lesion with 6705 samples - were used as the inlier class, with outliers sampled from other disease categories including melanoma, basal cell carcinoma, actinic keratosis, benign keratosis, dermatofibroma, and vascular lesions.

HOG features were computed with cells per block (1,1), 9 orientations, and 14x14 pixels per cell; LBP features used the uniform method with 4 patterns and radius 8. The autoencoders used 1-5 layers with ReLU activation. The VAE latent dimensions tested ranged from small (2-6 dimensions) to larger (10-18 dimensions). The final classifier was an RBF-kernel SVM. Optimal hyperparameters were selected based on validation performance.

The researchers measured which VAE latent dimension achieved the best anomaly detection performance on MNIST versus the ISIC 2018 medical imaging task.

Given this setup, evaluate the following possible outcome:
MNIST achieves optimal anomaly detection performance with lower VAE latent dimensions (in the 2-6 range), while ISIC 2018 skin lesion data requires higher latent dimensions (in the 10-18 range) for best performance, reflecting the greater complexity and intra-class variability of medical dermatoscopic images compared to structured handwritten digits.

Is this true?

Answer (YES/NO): YES